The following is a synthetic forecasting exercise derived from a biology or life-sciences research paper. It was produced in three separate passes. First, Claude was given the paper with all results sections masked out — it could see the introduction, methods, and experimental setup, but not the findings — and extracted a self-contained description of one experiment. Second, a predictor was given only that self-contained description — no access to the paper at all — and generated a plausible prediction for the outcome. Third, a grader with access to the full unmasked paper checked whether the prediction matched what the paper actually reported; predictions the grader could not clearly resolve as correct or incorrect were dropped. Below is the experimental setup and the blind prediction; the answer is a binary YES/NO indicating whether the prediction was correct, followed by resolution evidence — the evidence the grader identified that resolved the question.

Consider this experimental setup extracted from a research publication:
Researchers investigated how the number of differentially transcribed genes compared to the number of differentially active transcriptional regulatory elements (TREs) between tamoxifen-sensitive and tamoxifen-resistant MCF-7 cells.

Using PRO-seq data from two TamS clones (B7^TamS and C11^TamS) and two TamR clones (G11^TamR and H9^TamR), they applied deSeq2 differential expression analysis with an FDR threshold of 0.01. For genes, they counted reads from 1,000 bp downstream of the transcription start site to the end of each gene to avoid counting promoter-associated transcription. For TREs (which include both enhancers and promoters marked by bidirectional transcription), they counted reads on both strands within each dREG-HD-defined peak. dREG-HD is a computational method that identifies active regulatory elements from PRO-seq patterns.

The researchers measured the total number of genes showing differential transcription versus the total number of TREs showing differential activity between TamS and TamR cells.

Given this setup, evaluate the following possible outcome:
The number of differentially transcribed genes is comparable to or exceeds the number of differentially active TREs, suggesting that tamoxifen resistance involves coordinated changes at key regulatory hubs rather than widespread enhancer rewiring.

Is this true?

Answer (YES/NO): NO